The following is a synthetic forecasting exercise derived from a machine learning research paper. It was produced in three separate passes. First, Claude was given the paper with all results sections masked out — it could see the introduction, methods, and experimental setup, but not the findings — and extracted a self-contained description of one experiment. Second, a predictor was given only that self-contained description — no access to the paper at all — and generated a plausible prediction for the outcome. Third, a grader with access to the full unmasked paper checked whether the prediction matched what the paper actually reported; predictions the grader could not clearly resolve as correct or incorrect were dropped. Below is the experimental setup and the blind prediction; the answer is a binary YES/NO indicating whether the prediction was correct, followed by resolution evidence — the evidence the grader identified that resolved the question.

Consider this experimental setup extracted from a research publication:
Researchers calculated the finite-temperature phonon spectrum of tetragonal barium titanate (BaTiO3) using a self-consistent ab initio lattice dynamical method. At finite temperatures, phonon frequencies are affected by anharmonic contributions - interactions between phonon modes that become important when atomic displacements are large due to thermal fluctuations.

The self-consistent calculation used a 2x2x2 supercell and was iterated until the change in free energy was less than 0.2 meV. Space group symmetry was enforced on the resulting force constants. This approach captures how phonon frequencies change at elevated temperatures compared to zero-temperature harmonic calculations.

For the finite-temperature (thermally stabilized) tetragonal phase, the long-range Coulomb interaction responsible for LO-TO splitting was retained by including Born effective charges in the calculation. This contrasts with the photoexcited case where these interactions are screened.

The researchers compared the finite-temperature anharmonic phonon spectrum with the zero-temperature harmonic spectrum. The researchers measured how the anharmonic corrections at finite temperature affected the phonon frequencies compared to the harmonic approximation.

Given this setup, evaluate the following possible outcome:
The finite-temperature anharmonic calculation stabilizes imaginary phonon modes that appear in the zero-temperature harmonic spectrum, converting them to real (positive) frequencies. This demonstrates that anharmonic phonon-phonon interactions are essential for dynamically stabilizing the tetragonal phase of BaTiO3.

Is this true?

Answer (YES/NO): YES